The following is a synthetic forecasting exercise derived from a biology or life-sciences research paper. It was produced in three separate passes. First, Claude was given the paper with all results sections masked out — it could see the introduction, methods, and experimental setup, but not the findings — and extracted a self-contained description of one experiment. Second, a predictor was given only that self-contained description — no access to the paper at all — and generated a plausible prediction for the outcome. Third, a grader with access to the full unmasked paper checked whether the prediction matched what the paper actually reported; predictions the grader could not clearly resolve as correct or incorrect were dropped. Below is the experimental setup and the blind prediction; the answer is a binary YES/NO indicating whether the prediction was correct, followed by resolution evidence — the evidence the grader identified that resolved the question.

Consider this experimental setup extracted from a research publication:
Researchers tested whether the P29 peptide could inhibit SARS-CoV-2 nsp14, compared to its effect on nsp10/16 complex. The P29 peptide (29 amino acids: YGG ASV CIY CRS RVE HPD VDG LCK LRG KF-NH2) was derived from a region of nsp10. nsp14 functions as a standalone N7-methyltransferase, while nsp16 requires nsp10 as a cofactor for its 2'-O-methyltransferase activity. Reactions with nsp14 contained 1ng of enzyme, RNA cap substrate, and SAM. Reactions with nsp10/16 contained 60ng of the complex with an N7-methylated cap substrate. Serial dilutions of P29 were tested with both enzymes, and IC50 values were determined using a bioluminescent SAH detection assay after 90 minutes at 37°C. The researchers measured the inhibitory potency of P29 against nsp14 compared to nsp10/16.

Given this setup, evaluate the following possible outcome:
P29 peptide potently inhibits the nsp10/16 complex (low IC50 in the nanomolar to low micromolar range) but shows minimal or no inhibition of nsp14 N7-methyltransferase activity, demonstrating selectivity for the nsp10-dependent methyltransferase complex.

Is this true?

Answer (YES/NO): NO